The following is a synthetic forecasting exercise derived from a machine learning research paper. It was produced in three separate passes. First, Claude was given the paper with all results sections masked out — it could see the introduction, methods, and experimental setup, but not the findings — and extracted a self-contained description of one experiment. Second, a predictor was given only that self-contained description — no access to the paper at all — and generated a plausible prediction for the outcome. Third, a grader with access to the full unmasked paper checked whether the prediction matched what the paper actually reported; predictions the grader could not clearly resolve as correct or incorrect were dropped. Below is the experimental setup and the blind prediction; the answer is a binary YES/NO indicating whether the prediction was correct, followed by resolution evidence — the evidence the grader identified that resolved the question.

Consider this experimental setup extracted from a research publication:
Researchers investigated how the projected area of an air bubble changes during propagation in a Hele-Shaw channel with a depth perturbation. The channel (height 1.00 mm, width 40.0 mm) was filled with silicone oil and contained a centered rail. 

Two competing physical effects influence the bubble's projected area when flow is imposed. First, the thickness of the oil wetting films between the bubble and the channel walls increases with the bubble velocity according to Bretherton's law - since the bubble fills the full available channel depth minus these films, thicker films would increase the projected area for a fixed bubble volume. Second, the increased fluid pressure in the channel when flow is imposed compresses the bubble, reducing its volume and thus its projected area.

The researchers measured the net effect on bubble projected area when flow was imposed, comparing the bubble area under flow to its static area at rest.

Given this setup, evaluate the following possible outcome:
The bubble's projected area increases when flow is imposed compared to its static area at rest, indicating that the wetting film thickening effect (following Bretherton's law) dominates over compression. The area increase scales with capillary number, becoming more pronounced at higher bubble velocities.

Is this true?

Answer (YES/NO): NO